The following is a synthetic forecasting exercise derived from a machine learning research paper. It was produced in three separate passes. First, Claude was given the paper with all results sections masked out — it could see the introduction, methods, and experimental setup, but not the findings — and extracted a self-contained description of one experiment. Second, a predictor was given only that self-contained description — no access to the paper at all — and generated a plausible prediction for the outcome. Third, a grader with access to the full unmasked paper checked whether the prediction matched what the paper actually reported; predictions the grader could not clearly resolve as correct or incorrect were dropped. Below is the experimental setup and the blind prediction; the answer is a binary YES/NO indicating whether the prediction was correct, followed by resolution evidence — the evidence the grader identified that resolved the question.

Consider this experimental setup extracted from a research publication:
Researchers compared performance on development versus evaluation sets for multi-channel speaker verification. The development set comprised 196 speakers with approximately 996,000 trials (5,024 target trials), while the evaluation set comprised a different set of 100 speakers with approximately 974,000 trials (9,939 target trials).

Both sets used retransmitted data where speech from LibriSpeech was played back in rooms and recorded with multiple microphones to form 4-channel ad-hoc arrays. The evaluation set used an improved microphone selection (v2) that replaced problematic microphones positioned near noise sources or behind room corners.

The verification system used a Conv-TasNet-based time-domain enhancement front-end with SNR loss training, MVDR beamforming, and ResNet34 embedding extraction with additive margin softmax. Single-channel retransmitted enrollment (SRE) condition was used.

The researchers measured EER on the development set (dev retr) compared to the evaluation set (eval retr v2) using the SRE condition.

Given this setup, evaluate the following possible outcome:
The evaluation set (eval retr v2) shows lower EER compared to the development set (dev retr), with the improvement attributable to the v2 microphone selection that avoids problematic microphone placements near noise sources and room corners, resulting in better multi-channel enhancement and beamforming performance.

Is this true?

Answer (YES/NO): NO